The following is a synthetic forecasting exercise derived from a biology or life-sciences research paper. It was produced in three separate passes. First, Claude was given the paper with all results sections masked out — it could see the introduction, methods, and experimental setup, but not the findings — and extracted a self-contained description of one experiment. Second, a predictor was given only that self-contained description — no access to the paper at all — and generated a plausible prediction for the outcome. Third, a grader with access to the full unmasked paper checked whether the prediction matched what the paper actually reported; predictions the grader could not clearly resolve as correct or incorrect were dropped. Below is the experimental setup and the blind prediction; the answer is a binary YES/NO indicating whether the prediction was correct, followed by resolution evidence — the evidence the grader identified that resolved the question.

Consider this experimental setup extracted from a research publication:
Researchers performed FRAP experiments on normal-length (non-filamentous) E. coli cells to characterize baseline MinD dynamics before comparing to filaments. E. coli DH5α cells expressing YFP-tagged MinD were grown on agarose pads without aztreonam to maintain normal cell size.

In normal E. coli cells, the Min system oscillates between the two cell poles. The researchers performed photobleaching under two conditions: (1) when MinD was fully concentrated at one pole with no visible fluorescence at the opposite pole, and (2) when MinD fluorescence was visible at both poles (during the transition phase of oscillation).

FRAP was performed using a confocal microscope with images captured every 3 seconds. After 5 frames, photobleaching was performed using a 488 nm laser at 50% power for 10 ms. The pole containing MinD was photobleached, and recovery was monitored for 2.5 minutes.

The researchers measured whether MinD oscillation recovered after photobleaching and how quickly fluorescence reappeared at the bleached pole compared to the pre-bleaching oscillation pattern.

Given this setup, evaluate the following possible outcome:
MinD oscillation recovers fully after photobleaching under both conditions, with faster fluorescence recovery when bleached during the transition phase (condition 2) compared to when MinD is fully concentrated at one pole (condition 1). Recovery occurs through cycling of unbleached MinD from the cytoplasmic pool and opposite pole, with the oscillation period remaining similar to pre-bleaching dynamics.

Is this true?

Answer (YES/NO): NO